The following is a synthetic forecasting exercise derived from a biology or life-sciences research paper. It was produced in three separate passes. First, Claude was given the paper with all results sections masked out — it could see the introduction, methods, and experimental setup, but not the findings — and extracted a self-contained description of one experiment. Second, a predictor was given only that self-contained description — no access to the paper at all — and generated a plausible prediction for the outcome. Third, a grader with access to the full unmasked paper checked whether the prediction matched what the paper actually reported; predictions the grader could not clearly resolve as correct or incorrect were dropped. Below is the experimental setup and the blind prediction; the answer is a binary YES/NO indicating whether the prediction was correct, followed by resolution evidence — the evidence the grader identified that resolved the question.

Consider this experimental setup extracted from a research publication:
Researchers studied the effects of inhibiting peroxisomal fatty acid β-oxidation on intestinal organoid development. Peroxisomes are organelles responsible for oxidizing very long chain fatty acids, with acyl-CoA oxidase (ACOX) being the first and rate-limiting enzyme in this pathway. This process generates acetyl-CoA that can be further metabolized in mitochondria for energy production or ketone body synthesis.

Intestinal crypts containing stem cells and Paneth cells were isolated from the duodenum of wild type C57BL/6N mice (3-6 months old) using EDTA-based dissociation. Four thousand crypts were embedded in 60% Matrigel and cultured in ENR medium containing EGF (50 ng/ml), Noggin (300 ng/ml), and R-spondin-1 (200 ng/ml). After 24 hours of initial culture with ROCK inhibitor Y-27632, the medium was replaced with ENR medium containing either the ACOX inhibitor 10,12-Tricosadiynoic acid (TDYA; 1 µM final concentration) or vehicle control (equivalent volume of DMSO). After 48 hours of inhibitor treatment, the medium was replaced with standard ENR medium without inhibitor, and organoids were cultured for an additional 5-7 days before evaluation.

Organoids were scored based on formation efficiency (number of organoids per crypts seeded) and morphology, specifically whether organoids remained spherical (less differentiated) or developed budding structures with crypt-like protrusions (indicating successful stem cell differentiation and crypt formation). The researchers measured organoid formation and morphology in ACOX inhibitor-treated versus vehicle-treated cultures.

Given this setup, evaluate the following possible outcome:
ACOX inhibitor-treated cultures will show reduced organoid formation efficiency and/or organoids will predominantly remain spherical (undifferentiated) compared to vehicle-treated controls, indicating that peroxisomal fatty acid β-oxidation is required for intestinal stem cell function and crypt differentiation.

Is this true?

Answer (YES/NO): NO